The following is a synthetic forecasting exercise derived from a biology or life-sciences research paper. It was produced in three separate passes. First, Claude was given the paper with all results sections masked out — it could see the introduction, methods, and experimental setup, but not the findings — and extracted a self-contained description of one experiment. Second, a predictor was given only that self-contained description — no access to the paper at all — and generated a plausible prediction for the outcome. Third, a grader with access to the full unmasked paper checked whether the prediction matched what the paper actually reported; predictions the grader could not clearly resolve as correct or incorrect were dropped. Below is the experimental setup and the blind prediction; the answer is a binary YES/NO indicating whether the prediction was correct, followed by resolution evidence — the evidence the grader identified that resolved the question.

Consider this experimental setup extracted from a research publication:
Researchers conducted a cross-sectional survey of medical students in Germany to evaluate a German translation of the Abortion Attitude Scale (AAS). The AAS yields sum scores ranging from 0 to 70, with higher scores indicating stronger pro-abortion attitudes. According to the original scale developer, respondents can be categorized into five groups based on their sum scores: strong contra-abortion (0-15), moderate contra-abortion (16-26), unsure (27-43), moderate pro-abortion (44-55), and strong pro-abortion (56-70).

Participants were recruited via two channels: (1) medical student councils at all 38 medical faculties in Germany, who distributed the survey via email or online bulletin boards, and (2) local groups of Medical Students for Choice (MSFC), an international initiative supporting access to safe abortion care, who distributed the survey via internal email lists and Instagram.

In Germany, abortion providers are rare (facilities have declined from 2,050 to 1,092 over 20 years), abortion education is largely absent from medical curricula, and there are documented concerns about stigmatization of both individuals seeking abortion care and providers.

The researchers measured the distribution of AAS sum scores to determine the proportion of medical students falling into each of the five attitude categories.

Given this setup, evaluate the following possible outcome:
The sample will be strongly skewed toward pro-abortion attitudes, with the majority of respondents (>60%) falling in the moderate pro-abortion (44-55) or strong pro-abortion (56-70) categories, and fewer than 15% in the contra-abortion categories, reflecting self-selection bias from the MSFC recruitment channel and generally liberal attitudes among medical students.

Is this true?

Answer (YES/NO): YES